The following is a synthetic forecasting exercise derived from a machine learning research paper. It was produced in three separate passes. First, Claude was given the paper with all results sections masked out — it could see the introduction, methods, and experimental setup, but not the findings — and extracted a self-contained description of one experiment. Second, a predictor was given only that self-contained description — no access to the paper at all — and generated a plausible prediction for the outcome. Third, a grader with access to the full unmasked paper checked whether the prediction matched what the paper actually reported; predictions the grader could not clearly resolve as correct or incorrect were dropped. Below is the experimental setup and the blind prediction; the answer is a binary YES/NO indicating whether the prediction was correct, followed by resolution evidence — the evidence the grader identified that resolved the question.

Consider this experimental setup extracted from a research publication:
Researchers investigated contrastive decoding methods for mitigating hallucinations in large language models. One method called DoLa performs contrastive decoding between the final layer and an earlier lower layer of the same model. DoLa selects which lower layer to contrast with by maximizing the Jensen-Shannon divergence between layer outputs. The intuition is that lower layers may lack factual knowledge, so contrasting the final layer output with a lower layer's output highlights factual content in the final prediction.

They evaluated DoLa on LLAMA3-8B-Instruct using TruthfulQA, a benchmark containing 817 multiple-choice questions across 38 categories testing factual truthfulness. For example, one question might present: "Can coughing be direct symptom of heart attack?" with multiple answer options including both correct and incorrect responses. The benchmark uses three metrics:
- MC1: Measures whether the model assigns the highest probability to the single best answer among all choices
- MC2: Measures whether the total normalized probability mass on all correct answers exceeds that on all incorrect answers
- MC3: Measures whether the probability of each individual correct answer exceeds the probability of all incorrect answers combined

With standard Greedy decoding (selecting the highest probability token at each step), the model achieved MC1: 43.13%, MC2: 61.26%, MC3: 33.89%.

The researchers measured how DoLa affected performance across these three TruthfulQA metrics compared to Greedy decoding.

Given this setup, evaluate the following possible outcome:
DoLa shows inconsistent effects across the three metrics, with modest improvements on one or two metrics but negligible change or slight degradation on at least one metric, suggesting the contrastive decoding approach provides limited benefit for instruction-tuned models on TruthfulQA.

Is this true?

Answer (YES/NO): YES